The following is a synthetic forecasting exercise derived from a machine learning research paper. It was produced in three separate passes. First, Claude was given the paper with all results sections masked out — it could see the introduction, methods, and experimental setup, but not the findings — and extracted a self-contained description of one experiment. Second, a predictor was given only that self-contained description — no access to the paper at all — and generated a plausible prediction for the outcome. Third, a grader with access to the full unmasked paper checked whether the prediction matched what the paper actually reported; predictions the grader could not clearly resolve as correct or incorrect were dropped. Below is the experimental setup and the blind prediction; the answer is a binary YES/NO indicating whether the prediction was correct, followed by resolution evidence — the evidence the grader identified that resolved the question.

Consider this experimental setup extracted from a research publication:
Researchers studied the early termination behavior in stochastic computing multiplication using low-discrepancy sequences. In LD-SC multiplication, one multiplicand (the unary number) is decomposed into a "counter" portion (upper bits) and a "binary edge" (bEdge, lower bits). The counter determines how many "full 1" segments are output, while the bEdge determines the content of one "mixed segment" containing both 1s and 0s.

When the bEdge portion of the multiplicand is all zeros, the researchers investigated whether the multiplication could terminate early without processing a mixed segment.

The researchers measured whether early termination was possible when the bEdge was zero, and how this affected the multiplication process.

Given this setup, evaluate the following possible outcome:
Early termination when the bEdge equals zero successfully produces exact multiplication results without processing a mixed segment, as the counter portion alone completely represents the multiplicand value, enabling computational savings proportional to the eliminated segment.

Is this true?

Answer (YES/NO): YES